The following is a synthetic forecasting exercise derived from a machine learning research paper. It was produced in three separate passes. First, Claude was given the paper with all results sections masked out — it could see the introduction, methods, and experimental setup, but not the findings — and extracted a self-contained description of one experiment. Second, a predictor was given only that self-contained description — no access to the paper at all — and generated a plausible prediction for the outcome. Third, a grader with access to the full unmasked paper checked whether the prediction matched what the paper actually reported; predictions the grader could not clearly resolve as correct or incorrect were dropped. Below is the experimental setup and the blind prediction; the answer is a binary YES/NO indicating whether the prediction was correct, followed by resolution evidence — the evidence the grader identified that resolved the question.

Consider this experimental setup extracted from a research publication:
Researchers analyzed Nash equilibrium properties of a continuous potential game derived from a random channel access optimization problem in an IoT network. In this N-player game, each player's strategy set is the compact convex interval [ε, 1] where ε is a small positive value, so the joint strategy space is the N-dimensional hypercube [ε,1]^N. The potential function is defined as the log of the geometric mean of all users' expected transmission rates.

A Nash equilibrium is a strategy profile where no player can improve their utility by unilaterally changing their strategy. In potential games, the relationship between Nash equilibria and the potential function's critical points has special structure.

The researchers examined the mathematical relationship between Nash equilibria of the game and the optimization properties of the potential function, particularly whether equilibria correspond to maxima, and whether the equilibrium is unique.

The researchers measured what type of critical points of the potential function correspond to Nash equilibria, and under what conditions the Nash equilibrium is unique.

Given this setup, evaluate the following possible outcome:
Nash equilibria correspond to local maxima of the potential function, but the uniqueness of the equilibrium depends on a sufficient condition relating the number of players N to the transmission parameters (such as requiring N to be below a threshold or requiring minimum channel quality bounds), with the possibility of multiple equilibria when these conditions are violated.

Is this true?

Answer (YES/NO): NO